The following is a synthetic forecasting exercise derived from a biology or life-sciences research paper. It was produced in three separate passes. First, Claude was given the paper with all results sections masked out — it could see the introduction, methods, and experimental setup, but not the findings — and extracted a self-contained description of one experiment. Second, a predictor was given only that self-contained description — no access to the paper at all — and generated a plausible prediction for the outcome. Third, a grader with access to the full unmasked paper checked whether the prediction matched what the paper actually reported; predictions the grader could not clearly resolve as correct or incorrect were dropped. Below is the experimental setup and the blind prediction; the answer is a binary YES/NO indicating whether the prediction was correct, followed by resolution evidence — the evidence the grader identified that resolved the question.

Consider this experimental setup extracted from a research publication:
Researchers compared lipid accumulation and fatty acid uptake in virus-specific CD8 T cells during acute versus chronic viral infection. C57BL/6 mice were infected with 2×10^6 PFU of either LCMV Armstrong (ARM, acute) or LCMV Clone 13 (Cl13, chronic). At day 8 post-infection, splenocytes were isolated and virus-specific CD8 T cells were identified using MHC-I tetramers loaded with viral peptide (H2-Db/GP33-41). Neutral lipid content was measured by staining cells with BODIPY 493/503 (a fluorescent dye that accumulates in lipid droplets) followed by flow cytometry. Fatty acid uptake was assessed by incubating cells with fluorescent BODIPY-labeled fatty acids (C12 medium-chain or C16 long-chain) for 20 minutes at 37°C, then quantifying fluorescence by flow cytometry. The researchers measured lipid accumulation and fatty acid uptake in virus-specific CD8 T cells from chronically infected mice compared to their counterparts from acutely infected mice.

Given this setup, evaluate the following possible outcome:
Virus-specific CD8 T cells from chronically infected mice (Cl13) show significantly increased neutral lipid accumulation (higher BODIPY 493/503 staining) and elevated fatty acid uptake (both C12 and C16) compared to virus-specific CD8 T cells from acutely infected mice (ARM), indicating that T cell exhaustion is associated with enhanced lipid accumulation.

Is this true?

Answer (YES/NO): YES